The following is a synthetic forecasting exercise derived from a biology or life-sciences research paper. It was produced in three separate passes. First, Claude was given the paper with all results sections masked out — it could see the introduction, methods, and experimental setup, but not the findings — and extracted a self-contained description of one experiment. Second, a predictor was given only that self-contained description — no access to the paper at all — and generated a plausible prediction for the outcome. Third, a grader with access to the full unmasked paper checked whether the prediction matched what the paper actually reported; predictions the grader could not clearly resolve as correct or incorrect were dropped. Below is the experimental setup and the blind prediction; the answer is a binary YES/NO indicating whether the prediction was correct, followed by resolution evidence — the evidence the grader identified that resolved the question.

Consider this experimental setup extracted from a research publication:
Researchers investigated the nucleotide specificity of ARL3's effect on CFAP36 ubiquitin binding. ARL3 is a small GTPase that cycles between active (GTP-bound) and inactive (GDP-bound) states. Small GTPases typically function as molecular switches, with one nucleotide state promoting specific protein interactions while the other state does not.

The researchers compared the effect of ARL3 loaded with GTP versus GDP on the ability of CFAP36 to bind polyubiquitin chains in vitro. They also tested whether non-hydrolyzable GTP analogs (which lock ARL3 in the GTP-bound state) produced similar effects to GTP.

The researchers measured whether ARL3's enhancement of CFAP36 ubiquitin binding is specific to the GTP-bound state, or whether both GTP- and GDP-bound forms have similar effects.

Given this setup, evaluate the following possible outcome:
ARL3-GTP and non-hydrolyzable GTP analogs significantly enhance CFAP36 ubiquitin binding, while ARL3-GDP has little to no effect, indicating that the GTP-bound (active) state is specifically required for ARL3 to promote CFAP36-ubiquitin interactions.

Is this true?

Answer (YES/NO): NO